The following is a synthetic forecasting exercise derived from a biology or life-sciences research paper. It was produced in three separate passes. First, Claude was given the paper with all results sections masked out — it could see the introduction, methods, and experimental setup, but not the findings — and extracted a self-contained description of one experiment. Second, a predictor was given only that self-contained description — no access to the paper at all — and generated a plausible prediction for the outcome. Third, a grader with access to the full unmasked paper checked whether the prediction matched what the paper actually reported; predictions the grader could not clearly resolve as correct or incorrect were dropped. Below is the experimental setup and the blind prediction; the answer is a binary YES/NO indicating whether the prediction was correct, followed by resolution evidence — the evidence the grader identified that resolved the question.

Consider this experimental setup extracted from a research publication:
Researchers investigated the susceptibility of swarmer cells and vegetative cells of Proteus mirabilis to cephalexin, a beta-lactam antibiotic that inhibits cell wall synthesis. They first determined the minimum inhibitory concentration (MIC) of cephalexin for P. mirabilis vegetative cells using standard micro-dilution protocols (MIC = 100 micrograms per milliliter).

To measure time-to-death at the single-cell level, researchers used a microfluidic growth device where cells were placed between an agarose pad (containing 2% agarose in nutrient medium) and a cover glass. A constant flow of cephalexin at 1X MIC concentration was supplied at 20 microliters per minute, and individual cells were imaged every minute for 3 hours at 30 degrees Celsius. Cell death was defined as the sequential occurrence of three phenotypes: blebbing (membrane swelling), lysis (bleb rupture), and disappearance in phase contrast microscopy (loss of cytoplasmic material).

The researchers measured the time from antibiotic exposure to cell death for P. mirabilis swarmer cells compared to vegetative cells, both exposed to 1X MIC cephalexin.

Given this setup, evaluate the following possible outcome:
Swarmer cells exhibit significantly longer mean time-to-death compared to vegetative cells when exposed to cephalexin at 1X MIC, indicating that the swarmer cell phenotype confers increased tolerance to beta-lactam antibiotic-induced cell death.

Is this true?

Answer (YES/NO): NO